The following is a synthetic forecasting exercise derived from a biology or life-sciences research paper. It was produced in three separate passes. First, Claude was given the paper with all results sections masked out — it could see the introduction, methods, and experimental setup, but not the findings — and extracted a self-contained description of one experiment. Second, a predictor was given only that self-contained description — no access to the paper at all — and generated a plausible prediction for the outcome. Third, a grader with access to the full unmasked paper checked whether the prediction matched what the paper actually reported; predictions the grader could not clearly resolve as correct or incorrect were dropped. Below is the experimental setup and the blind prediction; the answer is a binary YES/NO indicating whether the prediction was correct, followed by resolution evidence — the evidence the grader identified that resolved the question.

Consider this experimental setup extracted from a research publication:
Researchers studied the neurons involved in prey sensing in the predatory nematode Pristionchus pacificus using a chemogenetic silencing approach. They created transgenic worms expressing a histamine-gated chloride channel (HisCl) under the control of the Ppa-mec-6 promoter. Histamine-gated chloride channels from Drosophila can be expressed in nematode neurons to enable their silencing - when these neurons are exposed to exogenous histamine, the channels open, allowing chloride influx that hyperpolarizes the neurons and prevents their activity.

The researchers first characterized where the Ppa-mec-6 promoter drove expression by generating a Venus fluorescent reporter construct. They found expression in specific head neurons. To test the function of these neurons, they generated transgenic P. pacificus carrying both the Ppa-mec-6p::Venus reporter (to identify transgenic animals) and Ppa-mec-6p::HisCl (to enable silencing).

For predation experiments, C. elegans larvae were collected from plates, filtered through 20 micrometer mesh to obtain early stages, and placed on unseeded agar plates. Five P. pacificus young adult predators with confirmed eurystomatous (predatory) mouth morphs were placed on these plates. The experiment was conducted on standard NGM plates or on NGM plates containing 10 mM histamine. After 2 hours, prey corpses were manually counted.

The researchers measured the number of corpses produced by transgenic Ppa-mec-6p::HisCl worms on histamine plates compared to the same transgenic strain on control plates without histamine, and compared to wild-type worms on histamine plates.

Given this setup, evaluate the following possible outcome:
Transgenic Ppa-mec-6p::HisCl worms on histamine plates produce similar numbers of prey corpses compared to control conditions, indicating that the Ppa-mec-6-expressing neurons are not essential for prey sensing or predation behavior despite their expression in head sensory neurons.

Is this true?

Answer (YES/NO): NO